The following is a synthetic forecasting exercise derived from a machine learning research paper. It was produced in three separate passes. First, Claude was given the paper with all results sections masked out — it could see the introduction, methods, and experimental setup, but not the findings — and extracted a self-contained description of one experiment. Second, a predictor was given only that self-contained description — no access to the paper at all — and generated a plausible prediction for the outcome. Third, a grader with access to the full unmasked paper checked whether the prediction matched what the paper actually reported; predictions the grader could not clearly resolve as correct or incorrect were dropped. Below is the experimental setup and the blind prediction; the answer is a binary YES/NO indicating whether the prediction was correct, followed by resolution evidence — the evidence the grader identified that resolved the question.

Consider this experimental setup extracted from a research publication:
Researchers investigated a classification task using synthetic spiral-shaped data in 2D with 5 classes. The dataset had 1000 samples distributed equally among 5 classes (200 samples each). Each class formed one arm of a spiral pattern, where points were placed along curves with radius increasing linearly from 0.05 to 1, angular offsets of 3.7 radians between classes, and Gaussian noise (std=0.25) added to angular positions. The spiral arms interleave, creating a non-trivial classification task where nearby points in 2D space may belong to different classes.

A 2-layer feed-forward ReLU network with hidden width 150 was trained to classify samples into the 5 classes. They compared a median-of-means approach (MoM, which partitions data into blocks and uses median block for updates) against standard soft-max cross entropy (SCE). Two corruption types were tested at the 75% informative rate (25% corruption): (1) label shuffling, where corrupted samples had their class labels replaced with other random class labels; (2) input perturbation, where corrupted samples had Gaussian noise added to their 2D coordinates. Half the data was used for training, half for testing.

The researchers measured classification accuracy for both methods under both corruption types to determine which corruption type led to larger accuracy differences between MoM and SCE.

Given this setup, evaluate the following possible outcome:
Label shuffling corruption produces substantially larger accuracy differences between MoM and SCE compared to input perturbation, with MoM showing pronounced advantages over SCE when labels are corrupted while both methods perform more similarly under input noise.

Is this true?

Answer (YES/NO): YES